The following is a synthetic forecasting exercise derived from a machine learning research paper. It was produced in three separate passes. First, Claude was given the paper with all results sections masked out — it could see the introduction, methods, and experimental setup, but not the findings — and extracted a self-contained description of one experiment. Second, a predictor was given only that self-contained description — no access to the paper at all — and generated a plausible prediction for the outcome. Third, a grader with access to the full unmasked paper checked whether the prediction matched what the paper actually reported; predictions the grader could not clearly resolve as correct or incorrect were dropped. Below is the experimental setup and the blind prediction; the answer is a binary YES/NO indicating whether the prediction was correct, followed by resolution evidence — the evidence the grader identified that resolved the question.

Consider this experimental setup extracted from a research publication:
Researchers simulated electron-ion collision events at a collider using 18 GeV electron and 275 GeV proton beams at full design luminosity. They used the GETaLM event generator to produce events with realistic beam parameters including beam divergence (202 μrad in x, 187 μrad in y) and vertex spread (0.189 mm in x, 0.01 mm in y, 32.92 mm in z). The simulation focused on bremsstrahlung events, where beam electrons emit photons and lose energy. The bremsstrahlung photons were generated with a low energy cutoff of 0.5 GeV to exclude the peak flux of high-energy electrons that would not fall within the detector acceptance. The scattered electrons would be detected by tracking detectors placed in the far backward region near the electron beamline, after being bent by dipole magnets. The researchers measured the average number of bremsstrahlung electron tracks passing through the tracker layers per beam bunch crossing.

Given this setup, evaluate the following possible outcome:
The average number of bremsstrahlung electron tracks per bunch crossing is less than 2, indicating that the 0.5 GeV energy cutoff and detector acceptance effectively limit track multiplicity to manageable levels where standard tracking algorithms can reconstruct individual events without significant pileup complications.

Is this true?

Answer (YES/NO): NO